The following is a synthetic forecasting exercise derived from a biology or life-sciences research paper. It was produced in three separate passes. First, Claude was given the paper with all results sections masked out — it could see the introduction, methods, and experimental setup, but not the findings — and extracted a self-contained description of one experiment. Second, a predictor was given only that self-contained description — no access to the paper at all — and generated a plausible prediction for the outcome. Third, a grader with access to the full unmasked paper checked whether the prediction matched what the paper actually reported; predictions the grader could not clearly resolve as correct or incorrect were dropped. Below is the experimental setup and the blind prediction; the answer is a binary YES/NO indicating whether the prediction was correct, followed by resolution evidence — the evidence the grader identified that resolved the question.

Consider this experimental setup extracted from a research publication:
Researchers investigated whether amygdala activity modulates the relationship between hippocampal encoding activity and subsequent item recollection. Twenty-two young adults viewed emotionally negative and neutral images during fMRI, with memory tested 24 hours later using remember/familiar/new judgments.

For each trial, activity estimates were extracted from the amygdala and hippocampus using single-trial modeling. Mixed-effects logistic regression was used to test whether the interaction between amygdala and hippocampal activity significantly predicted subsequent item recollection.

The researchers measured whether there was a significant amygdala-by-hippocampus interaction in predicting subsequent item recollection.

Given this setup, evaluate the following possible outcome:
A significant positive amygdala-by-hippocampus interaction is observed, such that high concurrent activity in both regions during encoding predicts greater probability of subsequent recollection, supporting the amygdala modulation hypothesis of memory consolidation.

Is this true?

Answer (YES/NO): NO